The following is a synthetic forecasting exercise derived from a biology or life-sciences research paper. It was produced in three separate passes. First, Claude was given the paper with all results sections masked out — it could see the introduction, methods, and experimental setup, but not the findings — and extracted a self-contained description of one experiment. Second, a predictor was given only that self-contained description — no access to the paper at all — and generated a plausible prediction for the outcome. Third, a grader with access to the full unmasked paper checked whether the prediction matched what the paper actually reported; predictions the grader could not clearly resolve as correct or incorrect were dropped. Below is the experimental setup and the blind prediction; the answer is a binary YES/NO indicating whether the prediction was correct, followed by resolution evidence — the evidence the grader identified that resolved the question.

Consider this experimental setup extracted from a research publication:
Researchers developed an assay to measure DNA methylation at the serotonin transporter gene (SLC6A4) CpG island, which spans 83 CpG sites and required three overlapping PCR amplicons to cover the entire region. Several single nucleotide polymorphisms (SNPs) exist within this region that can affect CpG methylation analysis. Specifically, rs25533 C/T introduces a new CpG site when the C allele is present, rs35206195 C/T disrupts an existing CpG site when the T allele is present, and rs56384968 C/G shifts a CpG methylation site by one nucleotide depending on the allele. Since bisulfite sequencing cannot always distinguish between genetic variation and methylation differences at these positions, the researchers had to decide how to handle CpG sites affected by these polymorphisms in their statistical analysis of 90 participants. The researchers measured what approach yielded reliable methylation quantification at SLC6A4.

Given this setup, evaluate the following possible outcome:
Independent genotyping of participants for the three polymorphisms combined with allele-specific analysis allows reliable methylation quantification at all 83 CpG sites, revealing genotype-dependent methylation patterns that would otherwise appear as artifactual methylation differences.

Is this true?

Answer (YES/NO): NO